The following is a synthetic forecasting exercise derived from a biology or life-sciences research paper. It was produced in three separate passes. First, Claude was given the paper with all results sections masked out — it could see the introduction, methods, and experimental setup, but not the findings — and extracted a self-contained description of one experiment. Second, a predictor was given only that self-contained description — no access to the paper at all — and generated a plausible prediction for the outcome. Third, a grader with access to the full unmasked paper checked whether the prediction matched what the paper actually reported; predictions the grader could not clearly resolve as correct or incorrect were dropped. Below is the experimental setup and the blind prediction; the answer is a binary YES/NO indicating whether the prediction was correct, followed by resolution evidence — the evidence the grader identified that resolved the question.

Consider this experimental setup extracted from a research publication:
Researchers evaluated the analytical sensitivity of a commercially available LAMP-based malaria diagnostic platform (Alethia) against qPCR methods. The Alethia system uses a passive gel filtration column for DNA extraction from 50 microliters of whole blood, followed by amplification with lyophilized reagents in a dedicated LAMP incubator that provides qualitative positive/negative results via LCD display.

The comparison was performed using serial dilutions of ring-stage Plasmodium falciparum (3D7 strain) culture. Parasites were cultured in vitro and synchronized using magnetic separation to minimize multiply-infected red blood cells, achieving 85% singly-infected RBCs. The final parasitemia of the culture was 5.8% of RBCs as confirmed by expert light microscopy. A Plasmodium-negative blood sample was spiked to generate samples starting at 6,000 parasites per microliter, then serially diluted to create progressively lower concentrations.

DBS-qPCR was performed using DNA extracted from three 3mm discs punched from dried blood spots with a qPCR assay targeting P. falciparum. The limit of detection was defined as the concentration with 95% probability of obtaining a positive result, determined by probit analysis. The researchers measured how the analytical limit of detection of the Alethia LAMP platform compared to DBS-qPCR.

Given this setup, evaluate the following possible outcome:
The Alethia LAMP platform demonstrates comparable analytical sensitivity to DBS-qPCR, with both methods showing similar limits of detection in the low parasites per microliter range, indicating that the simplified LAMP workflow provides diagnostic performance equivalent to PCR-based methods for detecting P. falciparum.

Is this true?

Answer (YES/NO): NO